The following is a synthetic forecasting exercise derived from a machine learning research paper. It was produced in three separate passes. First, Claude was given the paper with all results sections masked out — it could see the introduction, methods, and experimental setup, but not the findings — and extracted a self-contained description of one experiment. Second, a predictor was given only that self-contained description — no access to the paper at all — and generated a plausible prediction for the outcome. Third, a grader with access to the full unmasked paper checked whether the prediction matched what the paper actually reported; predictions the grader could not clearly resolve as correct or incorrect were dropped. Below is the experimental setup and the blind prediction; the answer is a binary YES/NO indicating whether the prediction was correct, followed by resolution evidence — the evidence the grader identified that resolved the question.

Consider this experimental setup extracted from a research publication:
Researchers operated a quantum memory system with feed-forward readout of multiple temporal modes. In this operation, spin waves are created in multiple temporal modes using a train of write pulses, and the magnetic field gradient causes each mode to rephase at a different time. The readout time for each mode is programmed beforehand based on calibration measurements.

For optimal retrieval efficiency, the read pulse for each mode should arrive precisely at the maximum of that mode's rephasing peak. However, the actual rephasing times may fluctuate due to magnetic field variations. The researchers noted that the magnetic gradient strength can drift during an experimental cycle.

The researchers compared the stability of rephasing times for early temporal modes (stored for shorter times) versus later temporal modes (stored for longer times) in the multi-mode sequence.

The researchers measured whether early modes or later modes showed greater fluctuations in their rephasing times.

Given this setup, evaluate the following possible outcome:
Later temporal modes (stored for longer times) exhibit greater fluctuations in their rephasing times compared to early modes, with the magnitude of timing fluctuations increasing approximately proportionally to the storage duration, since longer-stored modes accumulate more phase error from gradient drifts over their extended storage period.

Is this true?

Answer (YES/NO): NO